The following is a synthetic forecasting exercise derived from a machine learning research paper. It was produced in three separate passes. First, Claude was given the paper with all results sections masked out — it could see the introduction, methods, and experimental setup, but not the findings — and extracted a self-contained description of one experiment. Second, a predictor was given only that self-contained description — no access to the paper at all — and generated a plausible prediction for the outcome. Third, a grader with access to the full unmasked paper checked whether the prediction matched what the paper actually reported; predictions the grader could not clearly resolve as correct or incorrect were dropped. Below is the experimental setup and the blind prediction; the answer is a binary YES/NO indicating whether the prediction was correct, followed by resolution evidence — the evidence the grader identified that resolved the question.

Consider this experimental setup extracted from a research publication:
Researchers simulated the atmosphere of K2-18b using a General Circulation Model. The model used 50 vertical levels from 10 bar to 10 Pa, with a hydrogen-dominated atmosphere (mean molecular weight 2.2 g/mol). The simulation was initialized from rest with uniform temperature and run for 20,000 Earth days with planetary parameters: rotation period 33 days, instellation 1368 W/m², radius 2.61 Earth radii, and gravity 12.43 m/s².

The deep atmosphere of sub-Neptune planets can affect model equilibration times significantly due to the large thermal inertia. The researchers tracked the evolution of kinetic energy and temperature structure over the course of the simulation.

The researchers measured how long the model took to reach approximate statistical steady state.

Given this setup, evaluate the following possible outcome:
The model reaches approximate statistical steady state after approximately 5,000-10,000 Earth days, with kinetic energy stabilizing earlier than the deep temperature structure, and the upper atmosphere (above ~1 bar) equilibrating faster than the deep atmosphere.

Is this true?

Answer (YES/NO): NO